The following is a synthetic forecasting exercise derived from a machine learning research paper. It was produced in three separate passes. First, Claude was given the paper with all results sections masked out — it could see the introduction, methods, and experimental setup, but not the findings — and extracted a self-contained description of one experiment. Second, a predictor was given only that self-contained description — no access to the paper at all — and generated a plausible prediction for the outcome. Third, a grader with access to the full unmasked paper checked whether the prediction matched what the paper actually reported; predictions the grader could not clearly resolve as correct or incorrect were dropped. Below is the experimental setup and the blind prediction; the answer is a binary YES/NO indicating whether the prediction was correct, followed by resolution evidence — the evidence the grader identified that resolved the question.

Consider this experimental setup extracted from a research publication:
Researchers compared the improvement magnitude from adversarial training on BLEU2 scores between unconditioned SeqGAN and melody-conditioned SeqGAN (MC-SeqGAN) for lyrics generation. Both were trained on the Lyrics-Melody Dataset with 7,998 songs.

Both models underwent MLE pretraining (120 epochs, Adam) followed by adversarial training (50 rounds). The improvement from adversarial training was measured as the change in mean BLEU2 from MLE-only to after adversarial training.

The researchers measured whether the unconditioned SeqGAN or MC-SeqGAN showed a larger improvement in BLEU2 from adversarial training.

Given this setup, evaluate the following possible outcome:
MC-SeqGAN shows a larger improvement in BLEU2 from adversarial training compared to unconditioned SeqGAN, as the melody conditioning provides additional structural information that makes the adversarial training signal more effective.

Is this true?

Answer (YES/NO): NO